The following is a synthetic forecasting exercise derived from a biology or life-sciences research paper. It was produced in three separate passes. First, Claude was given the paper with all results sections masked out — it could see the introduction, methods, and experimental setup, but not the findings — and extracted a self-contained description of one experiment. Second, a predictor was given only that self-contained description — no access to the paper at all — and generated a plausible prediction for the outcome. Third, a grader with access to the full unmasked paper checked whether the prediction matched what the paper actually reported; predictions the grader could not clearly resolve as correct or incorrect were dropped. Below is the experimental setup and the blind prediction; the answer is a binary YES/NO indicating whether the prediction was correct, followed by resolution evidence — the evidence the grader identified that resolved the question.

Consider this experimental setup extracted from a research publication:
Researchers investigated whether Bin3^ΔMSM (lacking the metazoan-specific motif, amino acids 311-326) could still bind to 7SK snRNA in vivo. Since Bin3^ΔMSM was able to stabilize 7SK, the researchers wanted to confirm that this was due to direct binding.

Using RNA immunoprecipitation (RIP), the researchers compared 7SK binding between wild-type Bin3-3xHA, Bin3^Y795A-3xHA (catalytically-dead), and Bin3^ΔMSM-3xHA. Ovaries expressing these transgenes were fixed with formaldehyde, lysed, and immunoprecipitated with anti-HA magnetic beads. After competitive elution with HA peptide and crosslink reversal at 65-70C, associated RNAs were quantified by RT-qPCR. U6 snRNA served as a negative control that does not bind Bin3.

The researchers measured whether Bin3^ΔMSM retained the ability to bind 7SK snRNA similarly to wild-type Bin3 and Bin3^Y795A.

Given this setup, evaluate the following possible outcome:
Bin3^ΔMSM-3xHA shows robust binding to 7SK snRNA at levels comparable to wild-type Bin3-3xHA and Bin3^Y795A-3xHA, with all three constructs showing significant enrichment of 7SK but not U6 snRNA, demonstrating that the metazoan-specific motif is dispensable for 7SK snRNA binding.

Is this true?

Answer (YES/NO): NO